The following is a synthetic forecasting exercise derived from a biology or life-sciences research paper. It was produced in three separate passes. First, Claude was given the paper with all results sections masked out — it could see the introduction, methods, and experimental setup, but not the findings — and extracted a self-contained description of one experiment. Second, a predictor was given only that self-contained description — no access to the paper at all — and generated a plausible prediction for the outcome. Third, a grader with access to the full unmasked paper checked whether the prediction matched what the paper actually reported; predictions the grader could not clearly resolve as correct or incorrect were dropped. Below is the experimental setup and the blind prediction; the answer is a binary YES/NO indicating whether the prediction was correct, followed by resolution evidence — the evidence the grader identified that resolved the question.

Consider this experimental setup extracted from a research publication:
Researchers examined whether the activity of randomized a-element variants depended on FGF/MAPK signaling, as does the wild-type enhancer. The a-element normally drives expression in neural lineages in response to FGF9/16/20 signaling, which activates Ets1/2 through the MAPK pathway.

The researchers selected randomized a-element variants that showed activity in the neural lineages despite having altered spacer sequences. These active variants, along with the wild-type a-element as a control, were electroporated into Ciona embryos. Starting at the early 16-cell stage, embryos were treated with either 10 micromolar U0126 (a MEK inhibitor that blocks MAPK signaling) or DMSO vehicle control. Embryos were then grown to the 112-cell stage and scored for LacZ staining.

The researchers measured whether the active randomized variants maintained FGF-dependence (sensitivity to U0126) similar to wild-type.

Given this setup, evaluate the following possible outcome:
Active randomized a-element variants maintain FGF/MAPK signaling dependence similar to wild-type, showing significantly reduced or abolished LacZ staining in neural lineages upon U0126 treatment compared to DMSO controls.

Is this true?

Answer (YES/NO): YES